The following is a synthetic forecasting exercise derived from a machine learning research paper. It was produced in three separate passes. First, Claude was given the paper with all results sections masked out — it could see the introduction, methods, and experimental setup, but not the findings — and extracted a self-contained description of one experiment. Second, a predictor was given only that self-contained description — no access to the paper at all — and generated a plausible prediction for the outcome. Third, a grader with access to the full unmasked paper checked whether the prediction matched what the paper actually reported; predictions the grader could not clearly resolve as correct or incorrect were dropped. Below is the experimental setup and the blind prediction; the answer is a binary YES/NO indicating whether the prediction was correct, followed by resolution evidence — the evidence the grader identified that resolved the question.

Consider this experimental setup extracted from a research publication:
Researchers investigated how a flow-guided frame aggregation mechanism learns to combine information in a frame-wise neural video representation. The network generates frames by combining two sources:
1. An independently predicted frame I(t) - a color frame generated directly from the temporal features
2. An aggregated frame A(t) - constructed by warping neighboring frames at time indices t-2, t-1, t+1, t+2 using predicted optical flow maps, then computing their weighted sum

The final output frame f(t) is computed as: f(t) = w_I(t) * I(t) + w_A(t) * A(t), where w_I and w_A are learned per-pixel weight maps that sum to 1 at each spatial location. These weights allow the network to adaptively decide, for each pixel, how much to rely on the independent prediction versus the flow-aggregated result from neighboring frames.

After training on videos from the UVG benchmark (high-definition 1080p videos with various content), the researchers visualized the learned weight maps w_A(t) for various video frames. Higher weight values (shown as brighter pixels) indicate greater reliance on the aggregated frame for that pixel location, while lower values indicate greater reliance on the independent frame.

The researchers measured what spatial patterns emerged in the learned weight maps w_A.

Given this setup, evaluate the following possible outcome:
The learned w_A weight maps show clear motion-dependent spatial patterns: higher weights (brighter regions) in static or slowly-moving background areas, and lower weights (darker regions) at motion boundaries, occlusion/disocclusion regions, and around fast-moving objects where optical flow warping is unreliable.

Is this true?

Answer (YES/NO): NO